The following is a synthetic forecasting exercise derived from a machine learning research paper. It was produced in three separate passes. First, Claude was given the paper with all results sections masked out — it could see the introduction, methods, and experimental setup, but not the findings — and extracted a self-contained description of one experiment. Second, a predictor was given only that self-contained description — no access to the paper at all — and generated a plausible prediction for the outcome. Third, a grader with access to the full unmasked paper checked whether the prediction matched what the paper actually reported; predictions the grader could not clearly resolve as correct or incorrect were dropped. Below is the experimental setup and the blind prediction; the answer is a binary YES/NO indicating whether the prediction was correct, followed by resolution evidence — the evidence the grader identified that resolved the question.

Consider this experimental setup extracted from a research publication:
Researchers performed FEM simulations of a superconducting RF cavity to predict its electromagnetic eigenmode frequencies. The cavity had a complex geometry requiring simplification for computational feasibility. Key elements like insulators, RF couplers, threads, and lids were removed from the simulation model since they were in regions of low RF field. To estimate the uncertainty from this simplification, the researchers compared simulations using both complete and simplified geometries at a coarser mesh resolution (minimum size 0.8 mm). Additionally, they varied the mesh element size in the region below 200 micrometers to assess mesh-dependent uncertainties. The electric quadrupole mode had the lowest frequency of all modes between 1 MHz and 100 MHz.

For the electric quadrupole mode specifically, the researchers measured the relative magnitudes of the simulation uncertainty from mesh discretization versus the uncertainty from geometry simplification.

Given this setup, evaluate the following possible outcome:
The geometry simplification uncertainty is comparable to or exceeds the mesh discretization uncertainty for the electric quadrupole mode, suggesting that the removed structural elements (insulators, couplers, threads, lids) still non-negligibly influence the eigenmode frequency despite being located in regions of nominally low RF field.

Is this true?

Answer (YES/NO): NO